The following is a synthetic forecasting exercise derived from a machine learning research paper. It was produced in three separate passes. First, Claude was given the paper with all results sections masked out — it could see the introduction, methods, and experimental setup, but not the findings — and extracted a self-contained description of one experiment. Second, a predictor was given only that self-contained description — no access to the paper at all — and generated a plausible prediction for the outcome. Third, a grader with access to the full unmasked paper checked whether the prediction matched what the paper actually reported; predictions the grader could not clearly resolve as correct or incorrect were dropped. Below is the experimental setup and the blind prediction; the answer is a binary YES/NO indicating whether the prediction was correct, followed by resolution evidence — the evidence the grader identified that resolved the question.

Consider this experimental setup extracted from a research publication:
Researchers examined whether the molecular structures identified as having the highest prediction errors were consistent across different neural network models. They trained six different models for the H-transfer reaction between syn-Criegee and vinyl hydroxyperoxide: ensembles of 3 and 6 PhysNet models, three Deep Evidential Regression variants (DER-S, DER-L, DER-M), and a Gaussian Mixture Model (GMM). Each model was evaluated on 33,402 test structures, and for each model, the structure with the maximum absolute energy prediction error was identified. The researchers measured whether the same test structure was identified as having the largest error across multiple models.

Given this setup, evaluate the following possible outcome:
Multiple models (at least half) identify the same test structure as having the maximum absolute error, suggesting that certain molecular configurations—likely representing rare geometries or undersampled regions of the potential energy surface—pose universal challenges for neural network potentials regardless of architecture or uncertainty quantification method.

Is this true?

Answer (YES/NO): YES